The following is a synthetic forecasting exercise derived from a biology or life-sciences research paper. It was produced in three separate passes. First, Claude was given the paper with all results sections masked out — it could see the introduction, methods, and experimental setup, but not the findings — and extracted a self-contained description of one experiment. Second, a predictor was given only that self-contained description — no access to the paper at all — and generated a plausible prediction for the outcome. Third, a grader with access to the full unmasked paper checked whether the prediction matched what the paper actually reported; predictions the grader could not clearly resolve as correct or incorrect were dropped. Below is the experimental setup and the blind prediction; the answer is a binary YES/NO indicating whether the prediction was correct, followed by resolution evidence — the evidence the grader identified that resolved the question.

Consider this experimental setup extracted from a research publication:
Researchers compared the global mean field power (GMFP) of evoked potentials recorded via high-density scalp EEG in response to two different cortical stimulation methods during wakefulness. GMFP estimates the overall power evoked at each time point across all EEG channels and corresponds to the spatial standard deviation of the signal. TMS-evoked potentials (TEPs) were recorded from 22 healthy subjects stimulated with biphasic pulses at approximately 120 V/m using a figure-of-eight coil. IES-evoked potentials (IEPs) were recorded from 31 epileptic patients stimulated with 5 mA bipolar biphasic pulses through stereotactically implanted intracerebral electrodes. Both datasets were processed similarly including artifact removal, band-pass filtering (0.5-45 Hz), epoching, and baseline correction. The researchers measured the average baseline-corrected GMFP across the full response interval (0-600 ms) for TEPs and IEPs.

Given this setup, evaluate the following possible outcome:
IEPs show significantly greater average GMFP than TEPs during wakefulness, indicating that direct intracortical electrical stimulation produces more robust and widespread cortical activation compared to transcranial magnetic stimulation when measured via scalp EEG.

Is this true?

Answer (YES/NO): YES